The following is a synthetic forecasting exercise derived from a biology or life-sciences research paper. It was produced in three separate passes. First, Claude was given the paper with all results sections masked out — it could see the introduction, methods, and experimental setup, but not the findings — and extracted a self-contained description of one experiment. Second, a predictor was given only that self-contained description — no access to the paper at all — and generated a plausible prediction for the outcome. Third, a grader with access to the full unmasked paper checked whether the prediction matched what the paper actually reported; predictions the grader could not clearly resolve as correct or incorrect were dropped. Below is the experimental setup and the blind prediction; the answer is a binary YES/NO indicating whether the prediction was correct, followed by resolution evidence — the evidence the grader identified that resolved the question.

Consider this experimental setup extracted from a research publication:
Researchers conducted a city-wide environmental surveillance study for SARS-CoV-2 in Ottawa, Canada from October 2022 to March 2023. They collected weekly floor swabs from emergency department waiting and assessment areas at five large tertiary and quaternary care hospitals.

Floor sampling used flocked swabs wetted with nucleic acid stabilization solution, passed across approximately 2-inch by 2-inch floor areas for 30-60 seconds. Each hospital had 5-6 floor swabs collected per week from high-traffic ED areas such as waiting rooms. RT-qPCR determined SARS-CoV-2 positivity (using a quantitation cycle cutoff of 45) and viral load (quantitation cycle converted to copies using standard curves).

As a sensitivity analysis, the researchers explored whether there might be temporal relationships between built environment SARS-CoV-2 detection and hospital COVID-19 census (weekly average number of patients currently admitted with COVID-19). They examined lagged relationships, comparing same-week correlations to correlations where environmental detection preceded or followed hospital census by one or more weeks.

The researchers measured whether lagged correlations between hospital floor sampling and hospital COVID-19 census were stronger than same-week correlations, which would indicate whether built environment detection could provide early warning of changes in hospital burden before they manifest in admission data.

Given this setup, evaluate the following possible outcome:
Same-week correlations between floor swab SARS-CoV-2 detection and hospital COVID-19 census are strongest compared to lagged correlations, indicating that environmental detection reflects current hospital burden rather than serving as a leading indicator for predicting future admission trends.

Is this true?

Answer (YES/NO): YES